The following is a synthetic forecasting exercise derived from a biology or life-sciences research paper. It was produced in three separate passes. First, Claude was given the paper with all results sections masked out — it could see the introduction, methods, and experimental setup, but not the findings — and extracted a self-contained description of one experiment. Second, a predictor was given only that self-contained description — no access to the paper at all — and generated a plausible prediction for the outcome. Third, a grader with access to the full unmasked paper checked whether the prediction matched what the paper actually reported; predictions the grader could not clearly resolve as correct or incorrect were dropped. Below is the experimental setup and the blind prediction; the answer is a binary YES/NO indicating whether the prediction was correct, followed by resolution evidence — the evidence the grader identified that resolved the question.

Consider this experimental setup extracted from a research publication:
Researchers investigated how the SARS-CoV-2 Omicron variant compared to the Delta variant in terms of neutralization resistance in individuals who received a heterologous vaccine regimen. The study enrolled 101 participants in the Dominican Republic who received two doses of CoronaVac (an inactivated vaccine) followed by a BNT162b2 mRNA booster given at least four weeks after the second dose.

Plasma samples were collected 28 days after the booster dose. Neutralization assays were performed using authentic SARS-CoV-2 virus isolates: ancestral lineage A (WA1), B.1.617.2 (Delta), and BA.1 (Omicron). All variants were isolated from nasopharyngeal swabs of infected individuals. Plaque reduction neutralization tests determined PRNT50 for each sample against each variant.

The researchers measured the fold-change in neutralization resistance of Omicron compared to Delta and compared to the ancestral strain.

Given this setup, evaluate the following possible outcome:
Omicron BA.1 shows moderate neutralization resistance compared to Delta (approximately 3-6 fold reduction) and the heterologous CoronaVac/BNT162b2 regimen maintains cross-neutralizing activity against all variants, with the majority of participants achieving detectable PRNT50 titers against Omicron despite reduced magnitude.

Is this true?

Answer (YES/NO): NO